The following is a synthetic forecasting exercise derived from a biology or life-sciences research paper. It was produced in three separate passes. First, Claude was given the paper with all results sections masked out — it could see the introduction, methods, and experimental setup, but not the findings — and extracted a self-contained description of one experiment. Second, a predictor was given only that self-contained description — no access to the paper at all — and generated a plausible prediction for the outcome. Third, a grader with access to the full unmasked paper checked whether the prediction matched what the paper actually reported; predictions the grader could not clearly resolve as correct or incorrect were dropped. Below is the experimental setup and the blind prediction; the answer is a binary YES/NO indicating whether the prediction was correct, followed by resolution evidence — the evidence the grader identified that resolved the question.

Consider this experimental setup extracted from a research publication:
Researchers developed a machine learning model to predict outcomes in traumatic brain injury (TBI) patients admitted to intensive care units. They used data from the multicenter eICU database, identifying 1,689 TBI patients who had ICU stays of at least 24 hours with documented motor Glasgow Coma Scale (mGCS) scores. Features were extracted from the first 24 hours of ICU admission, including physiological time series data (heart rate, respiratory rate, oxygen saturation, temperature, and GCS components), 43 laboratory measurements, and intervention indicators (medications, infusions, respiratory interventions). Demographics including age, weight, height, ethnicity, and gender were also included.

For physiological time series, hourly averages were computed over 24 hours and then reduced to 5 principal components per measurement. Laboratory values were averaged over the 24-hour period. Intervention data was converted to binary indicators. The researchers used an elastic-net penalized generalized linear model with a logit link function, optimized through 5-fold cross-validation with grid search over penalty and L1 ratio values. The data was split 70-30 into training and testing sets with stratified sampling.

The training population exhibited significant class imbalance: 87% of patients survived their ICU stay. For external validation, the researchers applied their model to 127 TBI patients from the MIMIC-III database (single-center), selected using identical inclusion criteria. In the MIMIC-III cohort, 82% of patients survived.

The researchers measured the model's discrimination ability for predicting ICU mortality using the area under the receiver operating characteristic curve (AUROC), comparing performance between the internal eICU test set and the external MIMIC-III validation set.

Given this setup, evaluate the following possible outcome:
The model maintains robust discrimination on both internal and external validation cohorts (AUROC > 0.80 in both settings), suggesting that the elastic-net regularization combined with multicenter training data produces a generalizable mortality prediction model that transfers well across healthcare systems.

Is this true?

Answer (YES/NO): YES